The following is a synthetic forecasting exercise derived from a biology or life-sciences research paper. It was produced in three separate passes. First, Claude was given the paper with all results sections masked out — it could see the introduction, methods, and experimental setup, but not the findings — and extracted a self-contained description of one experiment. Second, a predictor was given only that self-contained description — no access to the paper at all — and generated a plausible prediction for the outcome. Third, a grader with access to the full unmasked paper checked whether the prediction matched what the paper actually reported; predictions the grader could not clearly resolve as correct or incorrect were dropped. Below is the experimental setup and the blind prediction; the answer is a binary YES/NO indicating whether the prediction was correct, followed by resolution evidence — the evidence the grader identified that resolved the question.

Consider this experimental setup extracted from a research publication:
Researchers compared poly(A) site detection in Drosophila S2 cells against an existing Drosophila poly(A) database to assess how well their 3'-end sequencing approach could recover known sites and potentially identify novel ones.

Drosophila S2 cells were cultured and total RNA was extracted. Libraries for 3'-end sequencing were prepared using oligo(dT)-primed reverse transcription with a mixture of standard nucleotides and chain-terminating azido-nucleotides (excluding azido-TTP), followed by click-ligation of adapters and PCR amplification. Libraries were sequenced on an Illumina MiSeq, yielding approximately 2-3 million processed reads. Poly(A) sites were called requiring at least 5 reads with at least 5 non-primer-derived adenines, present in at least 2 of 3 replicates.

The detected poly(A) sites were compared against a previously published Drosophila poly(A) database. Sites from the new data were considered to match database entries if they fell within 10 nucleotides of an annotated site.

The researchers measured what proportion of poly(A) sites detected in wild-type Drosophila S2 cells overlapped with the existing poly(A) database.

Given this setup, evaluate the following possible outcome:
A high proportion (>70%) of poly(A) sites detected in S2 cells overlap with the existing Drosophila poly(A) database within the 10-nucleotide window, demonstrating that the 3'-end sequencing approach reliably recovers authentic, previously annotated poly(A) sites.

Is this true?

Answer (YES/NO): NO